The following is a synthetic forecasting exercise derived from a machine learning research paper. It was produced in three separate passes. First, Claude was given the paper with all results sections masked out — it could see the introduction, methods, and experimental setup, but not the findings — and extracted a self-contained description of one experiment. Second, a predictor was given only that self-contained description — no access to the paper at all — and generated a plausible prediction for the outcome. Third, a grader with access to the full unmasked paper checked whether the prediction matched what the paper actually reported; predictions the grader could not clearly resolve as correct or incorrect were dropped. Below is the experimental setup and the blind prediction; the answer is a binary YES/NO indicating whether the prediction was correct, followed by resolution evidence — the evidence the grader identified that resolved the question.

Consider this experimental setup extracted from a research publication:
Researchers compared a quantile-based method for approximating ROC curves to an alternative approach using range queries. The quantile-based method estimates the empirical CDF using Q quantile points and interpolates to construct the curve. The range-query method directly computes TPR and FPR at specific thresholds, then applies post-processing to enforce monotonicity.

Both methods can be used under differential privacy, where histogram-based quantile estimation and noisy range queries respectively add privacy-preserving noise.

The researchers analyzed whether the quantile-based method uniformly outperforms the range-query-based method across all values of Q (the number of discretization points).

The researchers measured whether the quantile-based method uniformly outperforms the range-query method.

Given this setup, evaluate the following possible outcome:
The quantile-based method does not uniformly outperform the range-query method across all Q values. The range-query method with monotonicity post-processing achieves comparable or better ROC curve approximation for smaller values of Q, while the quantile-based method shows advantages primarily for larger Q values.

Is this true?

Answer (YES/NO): YES